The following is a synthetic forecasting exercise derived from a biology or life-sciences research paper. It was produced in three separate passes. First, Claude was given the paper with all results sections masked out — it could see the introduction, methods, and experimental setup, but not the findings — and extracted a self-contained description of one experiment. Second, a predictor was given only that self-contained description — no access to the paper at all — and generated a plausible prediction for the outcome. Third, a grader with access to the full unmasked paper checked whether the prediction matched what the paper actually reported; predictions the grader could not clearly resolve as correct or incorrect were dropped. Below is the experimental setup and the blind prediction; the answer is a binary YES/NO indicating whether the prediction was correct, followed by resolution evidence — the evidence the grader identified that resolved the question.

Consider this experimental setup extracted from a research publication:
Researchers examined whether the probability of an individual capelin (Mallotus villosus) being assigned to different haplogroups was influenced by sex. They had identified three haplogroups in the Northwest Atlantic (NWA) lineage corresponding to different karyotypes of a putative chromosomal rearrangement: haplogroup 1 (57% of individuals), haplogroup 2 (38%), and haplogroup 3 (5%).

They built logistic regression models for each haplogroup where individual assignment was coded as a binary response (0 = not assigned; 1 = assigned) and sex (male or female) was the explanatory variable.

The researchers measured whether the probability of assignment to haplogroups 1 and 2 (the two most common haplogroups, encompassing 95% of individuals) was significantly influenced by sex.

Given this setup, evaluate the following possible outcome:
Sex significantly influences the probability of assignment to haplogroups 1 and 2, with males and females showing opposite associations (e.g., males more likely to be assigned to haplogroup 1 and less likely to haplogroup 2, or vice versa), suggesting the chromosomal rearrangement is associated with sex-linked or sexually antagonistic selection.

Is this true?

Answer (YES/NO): NO